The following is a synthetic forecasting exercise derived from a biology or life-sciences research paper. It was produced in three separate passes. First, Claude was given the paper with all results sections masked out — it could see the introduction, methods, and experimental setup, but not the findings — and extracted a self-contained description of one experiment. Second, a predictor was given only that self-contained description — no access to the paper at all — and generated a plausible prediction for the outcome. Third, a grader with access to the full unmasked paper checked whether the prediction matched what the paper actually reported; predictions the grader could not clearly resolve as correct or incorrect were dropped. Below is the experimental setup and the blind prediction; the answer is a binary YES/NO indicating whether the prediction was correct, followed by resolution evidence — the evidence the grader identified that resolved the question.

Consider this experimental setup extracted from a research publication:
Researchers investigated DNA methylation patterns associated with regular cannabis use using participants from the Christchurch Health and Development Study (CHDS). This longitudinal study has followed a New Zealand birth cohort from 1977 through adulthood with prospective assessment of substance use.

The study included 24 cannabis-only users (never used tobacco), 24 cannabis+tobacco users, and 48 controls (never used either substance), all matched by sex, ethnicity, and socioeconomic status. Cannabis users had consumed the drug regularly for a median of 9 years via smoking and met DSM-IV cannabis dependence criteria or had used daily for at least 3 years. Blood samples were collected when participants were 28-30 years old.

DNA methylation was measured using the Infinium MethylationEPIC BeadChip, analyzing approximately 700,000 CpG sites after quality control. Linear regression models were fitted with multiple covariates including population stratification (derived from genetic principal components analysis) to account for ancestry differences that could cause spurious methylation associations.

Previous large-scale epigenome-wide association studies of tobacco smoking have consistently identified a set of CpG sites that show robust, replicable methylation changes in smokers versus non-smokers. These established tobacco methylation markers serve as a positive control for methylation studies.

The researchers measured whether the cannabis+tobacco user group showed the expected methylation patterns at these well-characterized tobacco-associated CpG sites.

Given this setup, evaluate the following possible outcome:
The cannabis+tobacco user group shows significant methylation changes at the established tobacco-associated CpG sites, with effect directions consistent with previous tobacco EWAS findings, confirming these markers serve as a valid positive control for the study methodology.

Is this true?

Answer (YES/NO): YES